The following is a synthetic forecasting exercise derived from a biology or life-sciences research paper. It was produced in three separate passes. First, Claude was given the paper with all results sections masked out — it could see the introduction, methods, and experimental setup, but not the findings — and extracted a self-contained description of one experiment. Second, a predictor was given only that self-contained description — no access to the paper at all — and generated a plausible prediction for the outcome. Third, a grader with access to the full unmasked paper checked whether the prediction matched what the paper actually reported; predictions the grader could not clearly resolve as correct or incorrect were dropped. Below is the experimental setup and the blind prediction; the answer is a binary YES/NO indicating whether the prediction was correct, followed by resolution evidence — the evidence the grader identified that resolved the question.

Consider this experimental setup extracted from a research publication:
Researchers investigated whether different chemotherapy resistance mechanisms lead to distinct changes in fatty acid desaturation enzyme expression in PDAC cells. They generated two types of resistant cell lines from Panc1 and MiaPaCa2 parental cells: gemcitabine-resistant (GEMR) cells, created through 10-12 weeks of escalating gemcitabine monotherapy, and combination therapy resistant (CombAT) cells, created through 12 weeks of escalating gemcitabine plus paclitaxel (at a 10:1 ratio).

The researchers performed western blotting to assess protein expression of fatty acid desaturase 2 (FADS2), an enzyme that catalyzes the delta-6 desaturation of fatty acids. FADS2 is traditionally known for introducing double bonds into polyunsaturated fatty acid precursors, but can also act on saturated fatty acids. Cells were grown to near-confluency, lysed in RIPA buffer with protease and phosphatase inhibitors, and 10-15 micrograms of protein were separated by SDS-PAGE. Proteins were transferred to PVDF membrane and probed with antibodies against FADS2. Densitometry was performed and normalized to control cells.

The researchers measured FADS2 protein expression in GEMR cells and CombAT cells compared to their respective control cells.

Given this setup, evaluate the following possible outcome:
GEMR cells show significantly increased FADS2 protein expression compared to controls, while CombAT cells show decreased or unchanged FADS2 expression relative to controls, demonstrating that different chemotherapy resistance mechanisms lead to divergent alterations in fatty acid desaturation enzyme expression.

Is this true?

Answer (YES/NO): NO